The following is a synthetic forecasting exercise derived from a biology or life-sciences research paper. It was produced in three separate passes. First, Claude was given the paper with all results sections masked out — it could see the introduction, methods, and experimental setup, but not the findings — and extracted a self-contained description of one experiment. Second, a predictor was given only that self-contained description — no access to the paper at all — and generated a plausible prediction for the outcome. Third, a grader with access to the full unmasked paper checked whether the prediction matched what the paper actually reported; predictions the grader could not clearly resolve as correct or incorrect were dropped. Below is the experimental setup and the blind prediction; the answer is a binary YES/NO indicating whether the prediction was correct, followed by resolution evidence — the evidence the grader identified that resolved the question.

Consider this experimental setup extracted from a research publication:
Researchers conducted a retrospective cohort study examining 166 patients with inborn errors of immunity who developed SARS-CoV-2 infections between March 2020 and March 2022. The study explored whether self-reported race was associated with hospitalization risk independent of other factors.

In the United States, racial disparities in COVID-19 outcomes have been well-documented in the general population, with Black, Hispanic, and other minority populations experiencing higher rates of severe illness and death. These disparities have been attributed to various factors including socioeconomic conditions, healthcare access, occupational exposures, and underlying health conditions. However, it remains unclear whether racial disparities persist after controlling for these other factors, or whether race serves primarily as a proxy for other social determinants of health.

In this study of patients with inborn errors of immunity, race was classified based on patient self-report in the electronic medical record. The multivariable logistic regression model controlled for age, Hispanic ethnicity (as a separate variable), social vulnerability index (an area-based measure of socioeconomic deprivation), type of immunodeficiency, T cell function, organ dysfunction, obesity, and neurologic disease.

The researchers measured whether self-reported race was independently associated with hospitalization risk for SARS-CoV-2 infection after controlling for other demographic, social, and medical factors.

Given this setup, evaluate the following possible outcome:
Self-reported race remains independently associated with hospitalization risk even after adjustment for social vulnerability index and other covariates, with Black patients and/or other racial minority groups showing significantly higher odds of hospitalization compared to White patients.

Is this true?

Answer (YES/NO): YES